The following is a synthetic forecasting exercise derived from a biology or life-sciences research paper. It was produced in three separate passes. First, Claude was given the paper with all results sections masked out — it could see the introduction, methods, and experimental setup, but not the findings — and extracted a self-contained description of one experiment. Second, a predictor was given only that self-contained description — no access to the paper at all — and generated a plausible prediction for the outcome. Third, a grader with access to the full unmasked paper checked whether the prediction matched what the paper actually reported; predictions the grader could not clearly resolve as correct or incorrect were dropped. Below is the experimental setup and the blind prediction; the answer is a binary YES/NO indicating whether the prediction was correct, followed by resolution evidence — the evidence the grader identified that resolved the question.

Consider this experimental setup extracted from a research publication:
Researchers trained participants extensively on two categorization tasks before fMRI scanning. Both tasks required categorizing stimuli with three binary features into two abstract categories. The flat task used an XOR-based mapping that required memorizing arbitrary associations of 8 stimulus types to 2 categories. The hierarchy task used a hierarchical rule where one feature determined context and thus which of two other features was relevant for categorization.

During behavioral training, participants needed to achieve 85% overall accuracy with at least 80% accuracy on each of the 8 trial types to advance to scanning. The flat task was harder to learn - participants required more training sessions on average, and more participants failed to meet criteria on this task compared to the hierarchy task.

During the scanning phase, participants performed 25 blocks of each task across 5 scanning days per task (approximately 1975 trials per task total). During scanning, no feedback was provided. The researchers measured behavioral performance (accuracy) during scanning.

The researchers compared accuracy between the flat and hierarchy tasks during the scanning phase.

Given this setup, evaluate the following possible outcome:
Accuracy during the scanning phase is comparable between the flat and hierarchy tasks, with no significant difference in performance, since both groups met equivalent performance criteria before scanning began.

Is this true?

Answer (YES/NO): NO